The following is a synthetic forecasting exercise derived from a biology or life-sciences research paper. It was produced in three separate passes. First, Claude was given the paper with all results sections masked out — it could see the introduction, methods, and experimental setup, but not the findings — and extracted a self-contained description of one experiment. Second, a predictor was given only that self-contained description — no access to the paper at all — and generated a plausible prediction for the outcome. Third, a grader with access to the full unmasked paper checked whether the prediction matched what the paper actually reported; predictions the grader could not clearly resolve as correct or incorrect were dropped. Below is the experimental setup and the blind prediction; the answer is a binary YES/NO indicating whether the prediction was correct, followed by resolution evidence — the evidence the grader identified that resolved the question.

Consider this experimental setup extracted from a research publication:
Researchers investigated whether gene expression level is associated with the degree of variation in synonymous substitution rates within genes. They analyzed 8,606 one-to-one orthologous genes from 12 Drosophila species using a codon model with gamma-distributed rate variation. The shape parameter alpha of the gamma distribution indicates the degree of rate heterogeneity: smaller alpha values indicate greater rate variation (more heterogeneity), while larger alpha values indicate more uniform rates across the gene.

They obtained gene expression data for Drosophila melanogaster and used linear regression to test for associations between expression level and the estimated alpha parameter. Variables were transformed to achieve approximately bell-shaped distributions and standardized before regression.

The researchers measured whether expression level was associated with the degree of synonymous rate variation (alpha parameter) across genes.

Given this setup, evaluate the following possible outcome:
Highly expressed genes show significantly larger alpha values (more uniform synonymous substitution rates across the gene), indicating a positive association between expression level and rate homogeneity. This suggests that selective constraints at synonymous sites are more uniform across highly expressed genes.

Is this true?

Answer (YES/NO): NO